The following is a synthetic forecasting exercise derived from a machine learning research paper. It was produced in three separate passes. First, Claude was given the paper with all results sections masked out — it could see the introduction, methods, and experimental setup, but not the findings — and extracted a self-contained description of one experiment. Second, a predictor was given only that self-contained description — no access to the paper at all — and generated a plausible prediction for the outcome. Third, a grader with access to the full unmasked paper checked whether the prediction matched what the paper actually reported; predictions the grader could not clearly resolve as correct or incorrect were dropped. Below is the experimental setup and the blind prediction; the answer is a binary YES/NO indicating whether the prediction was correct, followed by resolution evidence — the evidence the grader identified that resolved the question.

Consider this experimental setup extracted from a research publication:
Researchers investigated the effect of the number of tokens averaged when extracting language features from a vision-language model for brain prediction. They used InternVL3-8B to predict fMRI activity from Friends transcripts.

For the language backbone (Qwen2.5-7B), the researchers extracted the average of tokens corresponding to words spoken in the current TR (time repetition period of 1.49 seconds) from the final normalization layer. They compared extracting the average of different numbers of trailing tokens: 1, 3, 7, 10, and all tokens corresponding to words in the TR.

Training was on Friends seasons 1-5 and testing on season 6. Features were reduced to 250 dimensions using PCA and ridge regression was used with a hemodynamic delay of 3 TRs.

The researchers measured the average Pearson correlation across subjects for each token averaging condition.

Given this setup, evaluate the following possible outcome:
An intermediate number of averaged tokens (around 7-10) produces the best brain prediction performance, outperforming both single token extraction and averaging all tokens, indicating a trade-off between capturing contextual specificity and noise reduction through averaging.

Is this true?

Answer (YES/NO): YES